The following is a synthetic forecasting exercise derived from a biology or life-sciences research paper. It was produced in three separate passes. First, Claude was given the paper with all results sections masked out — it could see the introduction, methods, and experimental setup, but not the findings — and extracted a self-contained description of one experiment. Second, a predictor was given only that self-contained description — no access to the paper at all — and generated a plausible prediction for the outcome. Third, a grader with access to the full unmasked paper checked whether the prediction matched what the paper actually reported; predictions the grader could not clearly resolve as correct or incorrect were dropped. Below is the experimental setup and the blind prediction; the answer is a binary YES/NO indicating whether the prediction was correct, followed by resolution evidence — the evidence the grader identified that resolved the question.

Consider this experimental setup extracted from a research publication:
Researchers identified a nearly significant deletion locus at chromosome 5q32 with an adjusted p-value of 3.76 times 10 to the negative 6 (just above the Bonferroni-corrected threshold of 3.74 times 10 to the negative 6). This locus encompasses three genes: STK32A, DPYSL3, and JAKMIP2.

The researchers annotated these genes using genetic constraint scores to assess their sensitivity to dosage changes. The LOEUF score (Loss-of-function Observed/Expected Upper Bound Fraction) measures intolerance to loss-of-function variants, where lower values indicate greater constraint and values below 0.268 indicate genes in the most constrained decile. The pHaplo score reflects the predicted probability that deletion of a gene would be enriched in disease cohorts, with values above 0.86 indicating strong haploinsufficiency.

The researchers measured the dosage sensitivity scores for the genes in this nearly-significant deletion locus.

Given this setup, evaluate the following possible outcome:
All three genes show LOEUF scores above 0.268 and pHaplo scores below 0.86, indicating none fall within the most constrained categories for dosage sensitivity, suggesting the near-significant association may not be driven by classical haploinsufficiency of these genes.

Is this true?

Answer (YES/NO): NO